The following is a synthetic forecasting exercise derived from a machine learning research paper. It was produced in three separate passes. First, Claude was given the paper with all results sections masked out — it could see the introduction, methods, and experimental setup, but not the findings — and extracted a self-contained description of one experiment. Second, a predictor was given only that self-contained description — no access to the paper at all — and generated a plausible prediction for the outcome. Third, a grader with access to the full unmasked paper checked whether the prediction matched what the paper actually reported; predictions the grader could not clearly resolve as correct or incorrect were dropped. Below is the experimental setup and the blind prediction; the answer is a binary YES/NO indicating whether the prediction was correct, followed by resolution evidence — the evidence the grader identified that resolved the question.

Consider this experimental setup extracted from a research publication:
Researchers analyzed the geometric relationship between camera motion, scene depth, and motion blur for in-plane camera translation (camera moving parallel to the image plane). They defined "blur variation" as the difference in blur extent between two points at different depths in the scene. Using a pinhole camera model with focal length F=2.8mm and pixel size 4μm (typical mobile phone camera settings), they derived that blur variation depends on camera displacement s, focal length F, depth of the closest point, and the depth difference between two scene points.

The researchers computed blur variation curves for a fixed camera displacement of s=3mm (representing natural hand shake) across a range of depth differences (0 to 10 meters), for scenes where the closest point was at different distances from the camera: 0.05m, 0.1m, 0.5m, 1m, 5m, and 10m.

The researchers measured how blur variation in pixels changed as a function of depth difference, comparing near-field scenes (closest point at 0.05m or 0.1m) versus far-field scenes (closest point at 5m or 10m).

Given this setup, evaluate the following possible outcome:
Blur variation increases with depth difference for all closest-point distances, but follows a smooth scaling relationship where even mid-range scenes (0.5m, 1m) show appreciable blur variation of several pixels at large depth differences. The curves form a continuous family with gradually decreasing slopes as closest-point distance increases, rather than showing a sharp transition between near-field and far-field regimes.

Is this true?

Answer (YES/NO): NO